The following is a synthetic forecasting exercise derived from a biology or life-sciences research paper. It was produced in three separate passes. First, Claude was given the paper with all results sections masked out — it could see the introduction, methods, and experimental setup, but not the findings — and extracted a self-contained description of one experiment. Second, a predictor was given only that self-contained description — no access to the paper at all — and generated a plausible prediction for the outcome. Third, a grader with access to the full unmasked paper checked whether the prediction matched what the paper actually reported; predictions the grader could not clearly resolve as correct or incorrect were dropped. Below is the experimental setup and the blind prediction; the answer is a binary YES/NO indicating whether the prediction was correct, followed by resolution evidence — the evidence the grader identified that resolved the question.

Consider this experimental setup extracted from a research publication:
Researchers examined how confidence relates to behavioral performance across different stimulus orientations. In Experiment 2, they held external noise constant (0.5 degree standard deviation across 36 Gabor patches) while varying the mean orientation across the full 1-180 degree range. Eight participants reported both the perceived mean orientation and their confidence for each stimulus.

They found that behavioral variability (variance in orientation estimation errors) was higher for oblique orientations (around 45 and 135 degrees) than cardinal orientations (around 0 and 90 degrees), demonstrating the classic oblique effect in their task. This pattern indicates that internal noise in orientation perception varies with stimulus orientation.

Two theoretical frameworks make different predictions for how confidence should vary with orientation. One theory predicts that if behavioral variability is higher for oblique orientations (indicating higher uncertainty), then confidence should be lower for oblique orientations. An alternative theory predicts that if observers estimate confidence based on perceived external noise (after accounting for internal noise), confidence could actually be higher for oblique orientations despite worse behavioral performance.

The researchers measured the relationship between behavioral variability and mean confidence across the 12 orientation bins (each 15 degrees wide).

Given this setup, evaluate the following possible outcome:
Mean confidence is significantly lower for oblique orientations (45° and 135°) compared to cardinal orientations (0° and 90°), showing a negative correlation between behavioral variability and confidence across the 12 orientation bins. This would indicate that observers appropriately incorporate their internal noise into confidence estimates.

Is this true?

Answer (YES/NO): NO